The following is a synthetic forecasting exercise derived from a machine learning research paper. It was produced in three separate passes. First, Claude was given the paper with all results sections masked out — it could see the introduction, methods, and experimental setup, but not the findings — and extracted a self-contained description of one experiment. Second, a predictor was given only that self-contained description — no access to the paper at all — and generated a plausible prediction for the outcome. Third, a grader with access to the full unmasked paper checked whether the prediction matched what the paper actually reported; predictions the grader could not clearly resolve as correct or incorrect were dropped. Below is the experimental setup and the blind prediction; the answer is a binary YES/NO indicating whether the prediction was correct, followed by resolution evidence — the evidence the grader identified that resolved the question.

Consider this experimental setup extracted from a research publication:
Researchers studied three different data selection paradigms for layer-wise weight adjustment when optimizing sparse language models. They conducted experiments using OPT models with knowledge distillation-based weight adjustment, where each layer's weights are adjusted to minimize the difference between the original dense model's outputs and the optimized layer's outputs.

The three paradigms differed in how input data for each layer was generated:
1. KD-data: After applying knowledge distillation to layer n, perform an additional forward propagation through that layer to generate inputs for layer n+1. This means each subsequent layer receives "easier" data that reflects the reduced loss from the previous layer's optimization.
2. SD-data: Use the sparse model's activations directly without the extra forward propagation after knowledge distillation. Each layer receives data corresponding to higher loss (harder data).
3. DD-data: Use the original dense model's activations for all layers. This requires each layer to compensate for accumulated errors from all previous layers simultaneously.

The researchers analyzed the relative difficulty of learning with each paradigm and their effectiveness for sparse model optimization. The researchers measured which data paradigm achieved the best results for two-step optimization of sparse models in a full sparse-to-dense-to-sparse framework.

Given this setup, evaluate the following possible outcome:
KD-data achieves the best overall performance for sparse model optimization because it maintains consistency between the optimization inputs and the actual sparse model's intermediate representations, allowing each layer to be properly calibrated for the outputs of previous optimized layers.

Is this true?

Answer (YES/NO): NO